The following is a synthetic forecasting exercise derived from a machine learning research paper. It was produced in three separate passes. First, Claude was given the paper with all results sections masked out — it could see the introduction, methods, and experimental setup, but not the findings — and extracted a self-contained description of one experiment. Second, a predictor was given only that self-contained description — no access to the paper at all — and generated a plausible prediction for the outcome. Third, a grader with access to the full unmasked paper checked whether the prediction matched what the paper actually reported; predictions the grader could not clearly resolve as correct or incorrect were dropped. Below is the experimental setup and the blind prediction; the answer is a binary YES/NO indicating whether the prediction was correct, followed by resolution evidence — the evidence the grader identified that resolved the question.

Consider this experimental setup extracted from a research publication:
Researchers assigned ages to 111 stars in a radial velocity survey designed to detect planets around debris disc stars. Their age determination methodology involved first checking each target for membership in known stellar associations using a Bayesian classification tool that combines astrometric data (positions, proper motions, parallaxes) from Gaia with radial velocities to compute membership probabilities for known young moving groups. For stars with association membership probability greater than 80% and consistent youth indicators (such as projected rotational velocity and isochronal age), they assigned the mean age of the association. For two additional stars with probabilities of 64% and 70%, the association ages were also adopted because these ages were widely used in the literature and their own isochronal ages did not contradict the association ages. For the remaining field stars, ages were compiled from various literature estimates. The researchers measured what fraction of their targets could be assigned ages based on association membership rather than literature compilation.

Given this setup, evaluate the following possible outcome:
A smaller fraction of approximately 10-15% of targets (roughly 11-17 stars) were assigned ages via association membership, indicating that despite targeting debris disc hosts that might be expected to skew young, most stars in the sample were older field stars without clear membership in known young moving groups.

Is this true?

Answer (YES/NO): NO